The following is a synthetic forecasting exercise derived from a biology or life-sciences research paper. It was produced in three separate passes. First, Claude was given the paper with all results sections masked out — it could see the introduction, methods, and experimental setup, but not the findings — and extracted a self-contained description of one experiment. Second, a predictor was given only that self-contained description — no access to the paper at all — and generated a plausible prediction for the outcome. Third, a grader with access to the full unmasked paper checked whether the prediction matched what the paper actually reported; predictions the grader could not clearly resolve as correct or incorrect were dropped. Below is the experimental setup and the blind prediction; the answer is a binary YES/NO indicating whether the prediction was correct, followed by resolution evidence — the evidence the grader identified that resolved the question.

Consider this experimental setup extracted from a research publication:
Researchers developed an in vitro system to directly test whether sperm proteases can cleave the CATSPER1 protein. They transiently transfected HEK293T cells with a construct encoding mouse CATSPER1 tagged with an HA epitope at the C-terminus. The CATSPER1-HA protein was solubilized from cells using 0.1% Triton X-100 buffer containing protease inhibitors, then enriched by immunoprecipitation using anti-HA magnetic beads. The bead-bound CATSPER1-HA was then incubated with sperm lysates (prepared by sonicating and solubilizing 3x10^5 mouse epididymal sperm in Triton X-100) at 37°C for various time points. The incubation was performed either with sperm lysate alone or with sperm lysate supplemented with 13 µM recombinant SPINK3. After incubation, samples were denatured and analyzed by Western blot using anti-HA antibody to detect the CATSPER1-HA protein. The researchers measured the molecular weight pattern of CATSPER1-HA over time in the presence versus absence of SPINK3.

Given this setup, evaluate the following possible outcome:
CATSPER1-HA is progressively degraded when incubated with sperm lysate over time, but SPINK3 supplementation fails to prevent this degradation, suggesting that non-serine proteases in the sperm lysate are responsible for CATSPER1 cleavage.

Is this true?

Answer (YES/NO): NO